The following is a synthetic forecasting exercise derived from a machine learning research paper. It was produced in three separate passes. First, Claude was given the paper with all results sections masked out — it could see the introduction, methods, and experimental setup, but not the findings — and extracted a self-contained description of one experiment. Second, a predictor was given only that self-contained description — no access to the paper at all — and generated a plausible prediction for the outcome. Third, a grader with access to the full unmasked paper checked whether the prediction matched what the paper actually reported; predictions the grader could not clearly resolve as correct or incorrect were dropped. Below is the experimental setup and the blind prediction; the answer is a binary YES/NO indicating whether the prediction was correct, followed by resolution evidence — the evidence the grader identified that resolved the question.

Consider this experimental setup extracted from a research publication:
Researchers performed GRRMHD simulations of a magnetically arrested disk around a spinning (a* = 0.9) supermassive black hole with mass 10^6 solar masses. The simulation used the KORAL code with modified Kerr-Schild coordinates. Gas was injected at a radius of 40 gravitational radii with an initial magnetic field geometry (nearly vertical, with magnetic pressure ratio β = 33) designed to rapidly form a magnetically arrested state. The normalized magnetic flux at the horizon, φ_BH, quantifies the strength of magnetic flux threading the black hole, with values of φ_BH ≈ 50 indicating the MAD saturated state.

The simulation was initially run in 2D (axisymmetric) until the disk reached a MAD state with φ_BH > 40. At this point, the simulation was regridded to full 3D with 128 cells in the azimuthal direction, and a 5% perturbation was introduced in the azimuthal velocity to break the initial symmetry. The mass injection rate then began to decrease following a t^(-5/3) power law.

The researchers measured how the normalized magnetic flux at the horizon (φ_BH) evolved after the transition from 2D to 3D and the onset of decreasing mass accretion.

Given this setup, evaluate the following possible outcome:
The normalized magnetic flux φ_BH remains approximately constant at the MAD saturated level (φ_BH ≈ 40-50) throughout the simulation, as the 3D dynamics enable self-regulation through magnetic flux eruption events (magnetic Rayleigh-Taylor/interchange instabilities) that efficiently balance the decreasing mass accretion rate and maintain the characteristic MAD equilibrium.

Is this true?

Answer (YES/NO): NO